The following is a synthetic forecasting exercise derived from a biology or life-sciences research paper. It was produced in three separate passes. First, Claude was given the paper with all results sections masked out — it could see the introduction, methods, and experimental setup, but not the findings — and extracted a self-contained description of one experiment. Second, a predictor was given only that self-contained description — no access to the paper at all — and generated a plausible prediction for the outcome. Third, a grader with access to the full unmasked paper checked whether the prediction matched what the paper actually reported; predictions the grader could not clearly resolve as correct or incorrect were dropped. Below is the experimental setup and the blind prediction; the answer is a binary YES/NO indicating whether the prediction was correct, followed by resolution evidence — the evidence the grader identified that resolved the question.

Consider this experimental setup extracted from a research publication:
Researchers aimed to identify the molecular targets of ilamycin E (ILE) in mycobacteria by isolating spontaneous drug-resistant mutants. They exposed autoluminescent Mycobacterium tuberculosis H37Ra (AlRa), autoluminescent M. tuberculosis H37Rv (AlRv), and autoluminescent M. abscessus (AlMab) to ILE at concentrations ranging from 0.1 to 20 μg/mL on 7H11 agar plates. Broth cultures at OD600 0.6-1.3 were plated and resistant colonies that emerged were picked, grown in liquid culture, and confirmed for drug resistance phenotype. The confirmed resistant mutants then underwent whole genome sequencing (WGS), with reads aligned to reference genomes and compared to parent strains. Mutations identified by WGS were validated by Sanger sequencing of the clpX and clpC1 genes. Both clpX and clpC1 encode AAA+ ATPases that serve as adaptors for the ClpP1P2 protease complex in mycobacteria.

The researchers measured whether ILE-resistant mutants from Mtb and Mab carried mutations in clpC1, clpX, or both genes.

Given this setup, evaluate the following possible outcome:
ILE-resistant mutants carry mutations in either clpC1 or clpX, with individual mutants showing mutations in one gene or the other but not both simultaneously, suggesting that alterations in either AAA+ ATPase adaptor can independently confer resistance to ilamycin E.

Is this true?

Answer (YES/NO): NO